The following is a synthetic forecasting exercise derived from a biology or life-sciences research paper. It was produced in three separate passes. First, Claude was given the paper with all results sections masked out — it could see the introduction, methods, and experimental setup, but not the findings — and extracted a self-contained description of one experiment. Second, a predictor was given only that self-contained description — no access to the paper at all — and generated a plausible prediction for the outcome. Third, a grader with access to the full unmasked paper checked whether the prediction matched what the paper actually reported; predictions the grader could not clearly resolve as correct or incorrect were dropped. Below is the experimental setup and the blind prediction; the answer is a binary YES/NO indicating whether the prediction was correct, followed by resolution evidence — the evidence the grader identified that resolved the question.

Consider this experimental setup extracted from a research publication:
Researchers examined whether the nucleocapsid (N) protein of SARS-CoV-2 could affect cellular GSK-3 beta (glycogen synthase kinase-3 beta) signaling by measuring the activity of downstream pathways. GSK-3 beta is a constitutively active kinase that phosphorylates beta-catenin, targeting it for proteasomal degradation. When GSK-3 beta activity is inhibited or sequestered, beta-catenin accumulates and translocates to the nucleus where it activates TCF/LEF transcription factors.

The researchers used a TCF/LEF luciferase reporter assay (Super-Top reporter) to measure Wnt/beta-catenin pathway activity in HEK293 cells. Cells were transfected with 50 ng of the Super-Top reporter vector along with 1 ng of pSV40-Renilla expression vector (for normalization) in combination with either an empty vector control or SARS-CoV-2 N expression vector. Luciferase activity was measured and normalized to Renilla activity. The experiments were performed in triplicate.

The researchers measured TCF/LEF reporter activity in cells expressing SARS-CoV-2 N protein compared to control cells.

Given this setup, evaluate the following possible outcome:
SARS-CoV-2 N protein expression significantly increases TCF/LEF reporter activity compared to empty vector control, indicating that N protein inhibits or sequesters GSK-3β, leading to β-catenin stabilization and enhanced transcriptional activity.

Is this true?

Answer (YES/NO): NO